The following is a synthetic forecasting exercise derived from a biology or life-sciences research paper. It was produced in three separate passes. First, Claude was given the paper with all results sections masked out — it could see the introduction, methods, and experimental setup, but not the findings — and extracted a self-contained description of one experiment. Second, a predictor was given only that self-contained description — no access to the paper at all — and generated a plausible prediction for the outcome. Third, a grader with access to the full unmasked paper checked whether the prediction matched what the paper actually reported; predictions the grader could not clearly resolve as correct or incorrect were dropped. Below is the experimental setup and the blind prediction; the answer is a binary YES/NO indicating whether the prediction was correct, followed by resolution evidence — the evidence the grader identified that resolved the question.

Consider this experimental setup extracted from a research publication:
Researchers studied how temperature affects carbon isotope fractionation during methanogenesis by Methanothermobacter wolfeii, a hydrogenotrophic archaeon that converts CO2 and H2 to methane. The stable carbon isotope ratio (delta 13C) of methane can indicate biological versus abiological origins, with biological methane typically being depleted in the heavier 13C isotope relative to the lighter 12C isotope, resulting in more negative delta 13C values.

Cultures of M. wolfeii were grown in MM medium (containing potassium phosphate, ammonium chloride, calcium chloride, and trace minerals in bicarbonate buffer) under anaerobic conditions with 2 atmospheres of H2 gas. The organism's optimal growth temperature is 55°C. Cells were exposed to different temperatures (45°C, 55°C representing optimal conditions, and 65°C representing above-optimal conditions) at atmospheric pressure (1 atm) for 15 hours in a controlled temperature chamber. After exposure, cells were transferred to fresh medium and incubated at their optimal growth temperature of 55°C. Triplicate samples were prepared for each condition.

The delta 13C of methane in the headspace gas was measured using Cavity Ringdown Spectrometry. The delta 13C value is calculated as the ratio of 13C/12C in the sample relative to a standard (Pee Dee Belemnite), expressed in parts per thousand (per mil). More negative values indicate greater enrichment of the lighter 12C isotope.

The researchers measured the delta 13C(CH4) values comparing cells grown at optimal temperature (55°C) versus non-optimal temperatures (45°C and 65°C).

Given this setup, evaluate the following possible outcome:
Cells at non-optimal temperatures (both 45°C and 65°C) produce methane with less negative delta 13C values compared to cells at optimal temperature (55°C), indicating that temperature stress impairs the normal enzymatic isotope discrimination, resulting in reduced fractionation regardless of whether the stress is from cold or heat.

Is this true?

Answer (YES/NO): YES